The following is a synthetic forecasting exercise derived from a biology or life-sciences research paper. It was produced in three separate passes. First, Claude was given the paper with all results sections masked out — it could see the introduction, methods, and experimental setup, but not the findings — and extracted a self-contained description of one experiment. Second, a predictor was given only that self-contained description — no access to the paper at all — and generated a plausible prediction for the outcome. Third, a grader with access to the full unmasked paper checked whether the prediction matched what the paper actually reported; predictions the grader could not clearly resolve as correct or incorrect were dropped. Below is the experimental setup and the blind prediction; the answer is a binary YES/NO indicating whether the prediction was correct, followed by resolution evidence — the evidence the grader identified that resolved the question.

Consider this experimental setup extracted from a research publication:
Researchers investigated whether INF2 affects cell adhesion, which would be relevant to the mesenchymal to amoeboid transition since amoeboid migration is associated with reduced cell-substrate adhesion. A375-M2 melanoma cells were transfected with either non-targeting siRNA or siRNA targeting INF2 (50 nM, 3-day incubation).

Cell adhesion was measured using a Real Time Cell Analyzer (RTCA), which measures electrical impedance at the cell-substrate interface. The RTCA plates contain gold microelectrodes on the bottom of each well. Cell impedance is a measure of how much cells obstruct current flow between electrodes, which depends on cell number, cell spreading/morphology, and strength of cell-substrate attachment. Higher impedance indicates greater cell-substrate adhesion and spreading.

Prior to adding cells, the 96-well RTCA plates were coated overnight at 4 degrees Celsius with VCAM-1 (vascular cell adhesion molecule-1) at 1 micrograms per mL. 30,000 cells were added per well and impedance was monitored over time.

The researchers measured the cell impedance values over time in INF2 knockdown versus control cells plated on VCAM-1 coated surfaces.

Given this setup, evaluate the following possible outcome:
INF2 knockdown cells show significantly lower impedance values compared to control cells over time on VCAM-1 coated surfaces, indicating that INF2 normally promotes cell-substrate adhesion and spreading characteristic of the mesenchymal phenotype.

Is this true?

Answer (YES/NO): NO